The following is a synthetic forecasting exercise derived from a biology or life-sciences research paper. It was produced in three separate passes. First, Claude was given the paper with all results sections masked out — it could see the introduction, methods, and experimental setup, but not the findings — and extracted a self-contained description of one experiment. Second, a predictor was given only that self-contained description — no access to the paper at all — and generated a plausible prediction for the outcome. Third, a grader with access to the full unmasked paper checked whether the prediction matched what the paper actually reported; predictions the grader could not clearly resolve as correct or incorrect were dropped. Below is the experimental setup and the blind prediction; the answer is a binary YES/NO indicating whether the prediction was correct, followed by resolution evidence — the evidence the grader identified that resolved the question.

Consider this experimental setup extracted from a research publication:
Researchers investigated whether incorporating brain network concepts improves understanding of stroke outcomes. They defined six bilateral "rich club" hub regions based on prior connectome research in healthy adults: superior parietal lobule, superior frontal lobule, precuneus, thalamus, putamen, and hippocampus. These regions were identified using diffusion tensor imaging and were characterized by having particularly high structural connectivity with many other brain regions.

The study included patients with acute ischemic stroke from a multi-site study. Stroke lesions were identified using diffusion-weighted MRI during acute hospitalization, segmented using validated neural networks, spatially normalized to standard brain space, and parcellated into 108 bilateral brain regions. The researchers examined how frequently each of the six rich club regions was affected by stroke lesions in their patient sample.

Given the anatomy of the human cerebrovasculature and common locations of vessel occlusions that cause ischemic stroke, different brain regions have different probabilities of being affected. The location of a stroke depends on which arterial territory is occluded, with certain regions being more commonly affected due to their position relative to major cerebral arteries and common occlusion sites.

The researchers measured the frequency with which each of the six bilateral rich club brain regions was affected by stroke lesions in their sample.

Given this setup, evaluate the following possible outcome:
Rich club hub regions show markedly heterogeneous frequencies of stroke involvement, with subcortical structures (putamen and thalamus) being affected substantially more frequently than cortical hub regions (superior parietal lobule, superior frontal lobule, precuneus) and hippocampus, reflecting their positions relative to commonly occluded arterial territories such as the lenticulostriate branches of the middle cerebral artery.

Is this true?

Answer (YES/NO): YES